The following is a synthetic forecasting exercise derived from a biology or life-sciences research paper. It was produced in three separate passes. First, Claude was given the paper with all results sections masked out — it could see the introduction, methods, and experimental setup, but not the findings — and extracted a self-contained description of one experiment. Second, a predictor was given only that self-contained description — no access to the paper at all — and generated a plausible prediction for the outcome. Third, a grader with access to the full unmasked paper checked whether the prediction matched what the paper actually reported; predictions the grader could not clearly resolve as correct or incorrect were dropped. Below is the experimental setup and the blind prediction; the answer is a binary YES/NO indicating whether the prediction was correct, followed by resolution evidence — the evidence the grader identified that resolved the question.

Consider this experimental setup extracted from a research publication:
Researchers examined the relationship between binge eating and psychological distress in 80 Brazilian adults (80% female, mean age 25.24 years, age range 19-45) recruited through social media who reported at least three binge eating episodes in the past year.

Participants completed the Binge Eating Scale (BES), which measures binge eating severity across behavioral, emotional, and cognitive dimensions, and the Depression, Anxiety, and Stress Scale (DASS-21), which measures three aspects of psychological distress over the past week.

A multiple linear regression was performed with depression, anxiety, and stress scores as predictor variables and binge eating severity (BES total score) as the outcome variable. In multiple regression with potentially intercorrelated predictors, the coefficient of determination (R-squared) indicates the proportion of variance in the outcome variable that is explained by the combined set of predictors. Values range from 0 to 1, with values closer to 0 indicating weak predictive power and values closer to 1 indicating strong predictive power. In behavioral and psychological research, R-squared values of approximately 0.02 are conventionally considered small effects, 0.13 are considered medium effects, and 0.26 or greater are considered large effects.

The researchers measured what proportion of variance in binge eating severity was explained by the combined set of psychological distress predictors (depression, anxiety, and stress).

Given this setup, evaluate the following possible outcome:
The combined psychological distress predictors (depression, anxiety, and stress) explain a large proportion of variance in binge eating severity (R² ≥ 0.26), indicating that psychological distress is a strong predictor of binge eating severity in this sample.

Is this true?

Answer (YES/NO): NO